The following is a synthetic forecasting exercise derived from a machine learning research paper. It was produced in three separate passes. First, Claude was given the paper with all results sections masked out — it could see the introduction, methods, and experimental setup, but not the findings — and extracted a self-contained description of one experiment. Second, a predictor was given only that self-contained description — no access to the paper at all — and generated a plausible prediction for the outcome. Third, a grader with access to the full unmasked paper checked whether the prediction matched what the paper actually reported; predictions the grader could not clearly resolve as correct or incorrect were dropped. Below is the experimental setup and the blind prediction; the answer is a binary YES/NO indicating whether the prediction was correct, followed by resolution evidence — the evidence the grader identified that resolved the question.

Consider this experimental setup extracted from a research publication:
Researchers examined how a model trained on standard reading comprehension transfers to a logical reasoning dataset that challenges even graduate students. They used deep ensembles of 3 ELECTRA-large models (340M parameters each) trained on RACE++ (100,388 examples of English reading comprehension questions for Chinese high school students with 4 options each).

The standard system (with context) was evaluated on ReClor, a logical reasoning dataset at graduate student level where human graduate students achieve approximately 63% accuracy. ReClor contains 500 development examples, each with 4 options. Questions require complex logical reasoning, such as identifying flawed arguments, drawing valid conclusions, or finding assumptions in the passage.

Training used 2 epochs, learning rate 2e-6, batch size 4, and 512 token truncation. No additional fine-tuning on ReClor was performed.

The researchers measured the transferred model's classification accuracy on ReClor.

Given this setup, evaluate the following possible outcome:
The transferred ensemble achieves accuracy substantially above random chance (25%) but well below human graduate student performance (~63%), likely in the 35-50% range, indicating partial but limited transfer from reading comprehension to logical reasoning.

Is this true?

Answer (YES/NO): YES